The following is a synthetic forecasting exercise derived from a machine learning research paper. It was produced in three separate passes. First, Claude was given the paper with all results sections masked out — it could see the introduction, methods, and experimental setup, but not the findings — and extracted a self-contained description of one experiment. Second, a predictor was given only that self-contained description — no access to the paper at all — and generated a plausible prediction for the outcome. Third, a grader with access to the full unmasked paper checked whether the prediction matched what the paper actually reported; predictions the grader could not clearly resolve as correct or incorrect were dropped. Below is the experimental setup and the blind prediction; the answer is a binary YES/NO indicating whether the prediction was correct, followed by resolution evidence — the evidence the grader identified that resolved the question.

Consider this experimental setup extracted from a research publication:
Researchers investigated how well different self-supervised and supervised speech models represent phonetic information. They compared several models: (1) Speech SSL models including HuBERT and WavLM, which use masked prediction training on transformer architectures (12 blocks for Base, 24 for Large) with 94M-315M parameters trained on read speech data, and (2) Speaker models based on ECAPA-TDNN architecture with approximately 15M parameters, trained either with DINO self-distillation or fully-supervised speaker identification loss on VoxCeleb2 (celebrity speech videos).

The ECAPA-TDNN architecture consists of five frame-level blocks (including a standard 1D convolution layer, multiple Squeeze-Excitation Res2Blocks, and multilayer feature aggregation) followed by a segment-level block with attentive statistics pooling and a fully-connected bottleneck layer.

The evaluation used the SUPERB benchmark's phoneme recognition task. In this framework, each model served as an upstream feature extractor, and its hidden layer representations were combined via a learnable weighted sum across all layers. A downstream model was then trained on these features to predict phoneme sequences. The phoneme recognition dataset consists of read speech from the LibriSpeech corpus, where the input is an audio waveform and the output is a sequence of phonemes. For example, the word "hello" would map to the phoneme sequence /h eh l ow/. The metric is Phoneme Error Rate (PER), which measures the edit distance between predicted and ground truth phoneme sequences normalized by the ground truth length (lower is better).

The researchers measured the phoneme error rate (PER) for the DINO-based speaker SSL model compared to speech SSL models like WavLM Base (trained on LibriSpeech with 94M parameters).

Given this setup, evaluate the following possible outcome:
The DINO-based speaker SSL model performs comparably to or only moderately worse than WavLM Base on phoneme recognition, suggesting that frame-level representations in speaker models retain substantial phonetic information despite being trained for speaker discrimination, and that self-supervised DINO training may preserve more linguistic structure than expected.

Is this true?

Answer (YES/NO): NO